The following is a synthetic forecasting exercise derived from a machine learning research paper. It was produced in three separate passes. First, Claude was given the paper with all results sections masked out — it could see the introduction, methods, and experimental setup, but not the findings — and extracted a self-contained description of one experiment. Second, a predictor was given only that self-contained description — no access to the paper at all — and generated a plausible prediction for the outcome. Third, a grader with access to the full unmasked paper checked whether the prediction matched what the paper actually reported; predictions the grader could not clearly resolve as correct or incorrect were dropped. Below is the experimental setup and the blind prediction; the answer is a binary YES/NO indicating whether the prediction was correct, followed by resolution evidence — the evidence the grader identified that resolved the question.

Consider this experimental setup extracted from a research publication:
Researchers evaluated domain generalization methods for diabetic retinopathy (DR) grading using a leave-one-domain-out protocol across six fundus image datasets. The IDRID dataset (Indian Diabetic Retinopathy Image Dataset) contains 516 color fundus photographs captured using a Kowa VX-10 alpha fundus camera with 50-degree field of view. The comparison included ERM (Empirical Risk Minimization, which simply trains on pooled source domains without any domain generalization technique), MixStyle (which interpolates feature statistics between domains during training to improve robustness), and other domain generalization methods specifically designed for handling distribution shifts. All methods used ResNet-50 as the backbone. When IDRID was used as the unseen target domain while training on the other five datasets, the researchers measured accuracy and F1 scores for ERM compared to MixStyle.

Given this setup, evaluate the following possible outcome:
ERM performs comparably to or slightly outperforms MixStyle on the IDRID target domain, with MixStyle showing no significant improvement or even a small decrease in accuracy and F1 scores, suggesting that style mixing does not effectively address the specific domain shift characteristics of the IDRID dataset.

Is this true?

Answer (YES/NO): YES